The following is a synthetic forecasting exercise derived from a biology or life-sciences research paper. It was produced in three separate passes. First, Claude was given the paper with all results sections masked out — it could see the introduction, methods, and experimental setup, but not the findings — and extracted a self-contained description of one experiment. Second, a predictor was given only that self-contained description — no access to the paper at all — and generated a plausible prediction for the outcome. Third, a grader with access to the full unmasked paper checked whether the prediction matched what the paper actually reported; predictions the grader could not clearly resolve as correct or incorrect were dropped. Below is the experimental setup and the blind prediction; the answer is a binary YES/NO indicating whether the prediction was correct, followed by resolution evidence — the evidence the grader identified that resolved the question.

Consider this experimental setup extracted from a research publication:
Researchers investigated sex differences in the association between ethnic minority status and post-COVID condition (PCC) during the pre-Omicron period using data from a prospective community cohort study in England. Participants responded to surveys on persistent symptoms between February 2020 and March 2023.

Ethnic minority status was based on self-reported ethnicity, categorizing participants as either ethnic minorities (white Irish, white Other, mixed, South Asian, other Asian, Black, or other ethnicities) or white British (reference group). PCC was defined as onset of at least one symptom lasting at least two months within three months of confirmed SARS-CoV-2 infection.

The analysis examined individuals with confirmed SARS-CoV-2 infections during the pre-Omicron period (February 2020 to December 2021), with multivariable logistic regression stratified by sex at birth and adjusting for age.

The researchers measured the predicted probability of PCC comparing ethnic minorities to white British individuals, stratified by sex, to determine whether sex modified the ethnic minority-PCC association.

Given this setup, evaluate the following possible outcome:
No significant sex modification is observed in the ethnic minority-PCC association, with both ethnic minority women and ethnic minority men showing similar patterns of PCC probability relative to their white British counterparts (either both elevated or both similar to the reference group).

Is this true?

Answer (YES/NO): NO